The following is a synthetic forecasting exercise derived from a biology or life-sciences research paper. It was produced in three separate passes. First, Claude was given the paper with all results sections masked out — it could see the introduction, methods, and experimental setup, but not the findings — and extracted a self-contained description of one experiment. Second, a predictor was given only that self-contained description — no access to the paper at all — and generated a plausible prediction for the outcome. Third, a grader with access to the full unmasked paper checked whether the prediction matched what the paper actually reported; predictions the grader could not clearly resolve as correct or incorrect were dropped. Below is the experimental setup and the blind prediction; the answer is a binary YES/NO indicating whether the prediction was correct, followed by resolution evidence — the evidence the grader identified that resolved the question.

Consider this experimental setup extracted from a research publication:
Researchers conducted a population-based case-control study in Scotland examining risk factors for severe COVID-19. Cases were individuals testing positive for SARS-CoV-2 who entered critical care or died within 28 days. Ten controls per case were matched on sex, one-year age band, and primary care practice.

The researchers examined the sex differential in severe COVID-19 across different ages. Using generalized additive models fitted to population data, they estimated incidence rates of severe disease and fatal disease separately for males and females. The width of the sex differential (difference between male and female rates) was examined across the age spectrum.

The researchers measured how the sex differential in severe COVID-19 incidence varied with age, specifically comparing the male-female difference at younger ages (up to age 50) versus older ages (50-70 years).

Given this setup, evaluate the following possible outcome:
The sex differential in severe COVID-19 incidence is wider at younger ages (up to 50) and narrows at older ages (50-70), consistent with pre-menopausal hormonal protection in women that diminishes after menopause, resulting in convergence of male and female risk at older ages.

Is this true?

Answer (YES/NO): NO